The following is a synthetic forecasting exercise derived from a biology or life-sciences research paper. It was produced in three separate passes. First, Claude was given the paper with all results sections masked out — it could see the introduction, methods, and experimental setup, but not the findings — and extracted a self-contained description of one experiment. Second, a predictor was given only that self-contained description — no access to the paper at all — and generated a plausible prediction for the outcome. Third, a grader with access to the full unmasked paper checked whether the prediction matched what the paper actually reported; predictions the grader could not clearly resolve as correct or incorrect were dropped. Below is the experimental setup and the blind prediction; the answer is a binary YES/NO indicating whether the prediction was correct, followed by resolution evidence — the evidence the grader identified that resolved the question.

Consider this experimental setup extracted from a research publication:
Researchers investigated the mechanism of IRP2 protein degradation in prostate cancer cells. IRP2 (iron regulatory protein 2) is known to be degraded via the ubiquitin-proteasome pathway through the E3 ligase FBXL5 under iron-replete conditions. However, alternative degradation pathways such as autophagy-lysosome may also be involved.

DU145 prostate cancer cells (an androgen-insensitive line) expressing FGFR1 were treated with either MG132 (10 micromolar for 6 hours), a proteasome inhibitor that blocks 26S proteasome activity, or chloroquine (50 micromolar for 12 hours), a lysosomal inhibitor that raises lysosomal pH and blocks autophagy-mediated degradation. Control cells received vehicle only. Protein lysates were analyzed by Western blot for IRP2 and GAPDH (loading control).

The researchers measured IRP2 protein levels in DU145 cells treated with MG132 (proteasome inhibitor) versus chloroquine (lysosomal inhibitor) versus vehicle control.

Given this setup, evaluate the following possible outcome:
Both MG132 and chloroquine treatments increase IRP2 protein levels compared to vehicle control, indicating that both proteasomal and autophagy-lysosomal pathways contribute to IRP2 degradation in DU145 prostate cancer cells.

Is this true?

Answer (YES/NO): NO